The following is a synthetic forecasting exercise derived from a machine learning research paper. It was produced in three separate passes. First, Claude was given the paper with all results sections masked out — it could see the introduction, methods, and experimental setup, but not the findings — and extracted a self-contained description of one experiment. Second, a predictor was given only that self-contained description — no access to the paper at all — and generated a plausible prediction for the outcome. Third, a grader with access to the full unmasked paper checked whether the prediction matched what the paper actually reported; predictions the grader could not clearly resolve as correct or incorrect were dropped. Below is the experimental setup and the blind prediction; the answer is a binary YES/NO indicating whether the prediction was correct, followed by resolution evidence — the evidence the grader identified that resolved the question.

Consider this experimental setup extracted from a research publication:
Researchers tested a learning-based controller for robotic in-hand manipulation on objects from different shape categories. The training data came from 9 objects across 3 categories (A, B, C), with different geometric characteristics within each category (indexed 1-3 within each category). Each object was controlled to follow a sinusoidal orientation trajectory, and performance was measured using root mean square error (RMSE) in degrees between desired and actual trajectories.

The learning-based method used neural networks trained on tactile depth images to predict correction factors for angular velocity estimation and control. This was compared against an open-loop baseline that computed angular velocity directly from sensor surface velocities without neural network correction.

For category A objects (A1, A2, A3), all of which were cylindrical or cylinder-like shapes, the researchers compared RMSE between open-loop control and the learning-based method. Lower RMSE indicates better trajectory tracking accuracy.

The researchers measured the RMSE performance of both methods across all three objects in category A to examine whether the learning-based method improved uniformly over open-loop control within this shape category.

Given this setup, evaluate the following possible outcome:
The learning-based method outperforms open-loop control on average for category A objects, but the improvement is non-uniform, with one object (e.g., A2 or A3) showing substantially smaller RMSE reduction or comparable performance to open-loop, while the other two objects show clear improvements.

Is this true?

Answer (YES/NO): NO